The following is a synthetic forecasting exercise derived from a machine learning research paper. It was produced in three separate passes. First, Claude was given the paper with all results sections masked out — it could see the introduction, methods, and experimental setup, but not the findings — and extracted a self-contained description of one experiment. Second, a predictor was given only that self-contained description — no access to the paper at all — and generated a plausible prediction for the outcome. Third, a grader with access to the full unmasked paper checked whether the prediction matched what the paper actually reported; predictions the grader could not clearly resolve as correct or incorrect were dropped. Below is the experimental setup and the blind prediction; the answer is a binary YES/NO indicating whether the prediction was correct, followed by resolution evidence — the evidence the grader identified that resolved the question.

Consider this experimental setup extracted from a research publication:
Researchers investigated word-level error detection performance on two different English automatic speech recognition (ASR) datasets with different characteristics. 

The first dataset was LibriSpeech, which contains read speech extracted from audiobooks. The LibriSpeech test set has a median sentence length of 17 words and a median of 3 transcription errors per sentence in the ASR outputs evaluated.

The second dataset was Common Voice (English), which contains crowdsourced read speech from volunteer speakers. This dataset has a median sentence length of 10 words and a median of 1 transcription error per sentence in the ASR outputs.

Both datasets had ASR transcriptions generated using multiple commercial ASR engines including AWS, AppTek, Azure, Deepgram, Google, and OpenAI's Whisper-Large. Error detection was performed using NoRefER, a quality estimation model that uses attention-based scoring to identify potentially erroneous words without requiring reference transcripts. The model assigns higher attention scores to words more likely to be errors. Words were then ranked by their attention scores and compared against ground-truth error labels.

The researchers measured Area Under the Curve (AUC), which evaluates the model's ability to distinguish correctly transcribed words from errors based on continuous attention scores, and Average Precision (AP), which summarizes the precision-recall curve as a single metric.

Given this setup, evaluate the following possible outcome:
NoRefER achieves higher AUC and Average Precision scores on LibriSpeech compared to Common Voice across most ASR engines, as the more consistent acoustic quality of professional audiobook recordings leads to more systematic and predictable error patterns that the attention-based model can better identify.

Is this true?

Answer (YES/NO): YES